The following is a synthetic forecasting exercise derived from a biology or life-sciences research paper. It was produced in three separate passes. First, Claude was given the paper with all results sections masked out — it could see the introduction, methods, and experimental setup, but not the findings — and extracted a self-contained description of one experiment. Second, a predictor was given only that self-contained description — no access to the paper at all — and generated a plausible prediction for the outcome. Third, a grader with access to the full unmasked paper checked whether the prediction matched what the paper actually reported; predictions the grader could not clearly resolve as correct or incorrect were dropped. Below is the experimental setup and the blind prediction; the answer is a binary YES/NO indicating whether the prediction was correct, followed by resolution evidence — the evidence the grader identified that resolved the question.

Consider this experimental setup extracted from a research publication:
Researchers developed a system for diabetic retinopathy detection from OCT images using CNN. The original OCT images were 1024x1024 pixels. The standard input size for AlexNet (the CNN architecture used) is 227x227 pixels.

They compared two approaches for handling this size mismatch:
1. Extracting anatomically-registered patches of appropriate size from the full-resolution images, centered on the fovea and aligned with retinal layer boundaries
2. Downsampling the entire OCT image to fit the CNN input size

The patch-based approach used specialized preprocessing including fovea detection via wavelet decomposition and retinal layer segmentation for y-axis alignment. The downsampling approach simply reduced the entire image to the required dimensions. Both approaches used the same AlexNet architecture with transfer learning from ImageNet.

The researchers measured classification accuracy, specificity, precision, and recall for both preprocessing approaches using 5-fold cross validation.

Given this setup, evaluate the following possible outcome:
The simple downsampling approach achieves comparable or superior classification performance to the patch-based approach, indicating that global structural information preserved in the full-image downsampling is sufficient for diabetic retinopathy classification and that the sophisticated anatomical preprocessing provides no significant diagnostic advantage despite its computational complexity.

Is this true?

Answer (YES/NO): NO